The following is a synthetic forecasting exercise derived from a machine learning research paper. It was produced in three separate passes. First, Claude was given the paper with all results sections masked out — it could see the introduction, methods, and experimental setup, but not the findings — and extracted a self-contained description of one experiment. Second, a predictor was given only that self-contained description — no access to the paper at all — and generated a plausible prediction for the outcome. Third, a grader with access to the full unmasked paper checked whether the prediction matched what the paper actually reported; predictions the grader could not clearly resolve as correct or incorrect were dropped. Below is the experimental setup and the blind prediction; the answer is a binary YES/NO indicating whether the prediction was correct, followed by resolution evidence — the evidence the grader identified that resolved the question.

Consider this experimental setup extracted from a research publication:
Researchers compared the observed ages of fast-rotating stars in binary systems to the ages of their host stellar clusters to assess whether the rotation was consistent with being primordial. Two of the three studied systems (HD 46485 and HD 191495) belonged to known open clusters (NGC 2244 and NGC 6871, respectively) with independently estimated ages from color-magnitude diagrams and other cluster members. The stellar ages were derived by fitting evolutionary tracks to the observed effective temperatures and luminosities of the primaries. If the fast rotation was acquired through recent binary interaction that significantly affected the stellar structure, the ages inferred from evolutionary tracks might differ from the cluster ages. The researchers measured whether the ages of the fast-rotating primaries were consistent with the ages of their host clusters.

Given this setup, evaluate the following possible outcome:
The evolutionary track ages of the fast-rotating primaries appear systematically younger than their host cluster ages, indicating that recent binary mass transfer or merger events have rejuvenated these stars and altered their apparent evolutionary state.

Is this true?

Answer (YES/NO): NO